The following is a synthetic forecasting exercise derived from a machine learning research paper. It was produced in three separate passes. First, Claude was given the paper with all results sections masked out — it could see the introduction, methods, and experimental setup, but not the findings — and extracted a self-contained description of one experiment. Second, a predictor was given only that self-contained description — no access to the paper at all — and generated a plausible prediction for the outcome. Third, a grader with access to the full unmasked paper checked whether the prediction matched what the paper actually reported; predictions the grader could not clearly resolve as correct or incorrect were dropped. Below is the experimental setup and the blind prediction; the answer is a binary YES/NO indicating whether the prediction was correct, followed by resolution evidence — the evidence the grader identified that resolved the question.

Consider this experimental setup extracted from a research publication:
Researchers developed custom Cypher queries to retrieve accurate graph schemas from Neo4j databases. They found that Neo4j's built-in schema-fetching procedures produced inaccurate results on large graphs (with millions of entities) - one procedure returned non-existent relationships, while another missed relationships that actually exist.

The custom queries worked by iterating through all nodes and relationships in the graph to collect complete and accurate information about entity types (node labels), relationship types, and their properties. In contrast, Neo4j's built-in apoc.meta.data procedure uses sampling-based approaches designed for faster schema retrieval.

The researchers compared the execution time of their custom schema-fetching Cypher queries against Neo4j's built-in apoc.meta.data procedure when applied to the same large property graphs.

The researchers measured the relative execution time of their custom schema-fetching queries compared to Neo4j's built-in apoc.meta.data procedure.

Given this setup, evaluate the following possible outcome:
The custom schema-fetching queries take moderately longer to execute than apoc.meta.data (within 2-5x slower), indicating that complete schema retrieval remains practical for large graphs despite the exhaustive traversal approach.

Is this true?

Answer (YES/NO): NO